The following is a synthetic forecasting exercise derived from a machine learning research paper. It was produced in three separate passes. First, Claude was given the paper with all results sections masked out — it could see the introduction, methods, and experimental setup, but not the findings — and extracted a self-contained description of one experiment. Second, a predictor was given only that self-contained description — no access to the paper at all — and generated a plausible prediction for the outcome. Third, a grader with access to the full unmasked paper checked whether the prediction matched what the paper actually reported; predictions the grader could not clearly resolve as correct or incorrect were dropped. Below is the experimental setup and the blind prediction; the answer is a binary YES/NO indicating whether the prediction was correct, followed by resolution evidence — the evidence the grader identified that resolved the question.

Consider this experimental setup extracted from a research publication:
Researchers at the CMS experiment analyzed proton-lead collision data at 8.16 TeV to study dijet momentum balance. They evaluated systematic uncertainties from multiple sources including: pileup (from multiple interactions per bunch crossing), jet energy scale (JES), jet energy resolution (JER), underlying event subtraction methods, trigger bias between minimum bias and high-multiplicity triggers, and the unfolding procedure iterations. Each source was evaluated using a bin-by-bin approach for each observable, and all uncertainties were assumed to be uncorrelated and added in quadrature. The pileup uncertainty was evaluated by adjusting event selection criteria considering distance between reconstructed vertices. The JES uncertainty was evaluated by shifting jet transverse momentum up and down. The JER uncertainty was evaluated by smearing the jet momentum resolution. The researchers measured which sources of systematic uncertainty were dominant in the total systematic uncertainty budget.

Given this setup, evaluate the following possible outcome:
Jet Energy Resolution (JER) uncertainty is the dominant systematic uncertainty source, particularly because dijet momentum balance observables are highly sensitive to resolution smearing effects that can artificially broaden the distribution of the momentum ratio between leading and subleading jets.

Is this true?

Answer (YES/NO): NO